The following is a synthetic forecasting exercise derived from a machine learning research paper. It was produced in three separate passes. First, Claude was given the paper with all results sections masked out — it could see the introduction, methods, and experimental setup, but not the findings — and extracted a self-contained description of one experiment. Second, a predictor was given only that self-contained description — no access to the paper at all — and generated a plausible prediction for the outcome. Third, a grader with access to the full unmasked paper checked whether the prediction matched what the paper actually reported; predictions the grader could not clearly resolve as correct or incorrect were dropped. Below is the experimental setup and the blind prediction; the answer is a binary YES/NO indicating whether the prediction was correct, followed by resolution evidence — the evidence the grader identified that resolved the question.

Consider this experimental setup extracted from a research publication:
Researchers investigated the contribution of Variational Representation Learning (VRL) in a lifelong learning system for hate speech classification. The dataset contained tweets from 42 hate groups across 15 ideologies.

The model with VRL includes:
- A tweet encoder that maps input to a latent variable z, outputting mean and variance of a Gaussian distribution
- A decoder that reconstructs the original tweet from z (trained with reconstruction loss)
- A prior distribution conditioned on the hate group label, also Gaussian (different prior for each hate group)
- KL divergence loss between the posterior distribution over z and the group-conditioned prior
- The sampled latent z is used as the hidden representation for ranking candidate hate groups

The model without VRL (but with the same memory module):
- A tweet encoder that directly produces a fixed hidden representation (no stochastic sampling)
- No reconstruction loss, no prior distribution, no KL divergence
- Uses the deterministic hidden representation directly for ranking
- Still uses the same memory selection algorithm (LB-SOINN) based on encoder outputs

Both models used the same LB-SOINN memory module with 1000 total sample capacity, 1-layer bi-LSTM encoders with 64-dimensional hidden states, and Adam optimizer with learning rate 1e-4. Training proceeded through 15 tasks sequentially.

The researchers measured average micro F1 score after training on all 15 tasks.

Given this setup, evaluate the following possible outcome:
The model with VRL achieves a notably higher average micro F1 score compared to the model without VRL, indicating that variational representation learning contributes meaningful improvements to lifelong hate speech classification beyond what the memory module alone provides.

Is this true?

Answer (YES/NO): YES